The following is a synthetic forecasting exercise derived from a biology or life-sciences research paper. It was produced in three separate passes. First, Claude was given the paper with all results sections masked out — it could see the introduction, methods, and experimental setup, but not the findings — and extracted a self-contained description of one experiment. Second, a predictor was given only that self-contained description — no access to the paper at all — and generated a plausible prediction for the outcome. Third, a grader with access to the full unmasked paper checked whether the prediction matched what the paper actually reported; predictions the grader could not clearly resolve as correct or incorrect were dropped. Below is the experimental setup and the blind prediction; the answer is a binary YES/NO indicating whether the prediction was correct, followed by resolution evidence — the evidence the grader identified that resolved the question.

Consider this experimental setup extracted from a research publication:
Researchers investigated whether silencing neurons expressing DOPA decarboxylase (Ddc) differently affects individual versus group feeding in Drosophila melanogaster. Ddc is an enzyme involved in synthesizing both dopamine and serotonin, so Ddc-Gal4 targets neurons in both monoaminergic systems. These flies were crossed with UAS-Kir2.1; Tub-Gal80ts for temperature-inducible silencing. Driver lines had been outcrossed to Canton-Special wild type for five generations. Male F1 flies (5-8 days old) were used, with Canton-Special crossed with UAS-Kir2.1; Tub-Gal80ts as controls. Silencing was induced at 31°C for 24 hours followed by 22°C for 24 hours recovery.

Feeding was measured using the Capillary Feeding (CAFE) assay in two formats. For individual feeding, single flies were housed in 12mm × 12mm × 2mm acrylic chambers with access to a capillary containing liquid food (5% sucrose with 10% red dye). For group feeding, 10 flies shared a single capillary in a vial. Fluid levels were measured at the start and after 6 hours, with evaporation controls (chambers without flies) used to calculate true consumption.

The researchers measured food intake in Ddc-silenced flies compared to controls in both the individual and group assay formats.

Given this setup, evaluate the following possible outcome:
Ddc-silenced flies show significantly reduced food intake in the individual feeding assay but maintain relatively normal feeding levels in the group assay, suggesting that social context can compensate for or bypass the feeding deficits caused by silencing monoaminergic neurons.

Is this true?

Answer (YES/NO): NO